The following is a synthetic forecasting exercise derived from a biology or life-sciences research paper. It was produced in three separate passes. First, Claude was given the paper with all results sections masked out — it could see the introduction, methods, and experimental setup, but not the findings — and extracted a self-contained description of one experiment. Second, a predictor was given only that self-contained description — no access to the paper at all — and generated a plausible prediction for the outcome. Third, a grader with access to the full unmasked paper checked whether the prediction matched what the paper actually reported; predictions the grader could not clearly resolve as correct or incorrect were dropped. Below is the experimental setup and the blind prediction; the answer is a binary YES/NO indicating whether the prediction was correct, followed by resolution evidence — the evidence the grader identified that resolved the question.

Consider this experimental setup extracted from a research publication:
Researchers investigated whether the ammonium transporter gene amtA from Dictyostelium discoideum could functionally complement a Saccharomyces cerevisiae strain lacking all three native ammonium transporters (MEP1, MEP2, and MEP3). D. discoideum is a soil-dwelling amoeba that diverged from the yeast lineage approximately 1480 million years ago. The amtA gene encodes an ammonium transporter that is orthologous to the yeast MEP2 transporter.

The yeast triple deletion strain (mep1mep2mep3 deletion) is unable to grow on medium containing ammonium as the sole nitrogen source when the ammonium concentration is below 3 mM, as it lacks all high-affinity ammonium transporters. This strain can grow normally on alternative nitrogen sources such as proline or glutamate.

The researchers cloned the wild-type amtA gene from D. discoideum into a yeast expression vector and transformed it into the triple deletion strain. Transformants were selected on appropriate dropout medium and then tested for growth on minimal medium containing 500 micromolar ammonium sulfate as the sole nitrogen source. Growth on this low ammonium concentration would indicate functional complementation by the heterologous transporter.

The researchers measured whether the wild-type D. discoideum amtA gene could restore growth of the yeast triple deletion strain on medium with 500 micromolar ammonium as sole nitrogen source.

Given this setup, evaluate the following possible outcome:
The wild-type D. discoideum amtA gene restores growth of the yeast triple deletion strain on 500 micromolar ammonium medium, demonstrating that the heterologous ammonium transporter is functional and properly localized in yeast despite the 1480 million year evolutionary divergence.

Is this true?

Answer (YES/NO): NO